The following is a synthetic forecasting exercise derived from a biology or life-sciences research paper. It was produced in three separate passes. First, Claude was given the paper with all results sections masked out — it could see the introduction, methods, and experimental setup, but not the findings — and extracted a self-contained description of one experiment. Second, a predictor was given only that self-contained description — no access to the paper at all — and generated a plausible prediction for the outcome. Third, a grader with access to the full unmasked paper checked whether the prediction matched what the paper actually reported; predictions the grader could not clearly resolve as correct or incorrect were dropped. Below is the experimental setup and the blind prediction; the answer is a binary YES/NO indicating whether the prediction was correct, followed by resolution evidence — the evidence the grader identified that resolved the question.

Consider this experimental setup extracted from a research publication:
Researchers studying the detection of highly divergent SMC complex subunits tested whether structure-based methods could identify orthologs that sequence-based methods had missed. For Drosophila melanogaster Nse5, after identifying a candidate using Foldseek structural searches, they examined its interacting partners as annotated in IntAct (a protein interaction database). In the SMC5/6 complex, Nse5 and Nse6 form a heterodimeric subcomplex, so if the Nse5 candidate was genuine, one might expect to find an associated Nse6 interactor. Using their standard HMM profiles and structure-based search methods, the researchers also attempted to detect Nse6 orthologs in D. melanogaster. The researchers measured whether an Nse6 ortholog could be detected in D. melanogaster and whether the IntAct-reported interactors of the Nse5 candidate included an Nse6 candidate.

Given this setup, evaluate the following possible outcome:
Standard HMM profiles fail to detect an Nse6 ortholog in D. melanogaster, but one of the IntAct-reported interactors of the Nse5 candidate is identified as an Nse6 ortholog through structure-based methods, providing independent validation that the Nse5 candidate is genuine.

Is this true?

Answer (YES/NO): NO